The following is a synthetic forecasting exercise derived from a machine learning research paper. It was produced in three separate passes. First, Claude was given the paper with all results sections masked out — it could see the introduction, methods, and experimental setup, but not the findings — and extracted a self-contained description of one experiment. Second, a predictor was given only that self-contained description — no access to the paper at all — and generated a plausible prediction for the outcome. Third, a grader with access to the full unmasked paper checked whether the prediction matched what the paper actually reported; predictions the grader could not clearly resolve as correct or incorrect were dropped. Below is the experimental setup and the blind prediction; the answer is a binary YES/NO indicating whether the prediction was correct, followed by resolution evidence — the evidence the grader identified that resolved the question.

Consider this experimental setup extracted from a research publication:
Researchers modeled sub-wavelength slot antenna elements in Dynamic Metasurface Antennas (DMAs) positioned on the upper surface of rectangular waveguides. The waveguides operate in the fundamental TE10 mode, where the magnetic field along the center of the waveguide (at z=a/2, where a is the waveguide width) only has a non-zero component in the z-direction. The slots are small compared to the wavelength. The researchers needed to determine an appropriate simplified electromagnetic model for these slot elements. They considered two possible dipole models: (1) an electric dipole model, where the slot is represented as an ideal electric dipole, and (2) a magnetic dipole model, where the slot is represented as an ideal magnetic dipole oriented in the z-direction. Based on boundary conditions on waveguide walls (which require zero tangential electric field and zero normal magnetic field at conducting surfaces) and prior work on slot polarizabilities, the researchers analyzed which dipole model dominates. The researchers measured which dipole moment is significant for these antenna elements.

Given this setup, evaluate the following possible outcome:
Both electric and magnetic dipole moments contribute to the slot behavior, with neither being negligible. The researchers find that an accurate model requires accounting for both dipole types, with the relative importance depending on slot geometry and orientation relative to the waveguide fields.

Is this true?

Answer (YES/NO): NO